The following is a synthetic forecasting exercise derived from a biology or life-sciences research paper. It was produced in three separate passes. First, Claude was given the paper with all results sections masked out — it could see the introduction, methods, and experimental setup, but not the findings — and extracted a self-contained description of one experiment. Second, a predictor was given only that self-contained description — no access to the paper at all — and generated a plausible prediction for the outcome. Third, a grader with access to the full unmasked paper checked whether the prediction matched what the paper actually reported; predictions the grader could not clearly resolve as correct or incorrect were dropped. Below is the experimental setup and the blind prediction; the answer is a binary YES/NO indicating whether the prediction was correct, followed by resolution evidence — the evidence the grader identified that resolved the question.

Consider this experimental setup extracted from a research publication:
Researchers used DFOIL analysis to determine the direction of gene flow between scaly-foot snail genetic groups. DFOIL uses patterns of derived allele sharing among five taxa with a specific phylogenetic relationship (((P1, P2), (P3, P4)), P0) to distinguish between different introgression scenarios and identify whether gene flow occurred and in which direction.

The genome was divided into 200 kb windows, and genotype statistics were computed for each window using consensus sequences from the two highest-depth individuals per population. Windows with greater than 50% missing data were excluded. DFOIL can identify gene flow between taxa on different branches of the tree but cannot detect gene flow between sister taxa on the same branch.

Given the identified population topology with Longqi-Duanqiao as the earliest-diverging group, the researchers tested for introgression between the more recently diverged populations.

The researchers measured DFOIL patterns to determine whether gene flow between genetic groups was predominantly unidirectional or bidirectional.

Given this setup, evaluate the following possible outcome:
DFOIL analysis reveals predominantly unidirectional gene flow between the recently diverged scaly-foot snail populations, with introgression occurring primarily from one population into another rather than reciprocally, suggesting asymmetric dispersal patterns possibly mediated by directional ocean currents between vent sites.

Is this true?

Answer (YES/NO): NO